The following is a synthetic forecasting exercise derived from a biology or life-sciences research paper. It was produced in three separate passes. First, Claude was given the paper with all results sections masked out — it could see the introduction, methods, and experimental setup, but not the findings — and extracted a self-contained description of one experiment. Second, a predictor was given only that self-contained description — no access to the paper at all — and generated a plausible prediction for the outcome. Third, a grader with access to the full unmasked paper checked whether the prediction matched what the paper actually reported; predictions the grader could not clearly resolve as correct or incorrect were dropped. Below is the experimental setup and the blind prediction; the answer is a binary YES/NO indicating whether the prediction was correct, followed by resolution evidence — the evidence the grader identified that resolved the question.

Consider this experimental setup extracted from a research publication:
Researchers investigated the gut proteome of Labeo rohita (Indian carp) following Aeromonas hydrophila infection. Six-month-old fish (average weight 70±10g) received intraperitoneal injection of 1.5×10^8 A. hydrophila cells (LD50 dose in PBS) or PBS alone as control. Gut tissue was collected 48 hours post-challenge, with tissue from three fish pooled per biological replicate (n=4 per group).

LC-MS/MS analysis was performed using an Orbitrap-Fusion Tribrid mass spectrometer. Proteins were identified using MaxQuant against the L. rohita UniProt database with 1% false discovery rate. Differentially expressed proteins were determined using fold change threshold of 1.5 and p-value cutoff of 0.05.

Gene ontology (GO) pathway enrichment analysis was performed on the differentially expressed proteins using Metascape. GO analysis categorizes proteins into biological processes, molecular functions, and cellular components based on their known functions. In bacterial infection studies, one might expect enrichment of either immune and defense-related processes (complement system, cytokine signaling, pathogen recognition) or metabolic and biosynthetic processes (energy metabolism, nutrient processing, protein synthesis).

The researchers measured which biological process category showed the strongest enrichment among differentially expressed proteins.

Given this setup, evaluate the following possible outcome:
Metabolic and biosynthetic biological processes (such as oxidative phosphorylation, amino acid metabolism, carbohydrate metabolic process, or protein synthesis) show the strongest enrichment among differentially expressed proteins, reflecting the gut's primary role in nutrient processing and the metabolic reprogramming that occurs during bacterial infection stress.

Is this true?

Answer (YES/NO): NO